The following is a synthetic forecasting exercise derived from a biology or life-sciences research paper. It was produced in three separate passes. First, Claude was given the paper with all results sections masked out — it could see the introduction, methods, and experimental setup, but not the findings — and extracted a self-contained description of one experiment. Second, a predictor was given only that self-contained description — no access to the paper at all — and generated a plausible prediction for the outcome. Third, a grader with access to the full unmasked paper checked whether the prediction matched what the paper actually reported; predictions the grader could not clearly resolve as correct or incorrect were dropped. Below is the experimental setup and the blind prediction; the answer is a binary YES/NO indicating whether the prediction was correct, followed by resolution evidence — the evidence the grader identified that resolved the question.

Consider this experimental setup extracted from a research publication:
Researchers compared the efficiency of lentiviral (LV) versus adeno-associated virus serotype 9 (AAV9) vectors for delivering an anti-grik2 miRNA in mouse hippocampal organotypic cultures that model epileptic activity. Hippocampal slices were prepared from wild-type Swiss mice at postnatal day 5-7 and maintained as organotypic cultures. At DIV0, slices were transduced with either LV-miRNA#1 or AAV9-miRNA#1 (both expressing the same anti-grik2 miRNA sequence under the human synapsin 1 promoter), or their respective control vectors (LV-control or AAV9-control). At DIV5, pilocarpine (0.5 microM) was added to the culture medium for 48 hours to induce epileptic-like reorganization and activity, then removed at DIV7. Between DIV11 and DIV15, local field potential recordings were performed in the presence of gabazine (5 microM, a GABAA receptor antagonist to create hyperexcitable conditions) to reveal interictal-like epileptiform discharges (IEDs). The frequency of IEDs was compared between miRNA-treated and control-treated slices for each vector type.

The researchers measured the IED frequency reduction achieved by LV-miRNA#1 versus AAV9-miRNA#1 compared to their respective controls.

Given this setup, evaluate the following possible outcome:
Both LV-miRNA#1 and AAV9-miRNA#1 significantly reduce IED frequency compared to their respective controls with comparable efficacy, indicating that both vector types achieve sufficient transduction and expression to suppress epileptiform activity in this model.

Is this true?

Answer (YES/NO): YES